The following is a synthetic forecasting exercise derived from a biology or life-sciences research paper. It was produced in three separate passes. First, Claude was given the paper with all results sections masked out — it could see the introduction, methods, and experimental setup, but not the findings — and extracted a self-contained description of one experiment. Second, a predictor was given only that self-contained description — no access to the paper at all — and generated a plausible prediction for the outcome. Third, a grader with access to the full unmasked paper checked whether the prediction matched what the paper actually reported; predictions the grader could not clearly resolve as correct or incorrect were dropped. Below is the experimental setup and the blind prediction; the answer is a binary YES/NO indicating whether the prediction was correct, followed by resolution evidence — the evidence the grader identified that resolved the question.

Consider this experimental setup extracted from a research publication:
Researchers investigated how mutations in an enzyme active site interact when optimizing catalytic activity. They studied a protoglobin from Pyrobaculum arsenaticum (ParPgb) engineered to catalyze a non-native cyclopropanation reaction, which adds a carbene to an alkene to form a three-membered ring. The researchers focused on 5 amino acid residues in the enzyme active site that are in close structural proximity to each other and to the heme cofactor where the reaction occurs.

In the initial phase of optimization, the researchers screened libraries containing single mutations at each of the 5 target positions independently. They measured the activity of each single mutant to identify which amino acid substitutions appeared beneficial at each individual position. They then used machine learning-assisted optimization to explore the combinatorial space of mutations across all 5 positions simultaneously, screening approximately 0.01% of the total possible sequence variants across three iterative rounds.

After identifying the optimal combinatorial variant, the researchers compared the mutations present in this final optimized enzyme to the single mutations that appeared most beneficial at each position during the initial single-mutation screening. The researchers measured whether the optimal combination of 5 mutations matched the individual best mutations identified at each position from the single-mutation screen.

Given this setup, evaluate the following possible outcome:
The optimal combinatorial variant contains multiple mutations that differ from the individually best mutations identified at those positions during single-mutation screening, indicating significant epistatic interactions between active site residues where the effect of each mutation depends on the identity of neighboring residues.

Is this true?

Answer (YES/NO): YES